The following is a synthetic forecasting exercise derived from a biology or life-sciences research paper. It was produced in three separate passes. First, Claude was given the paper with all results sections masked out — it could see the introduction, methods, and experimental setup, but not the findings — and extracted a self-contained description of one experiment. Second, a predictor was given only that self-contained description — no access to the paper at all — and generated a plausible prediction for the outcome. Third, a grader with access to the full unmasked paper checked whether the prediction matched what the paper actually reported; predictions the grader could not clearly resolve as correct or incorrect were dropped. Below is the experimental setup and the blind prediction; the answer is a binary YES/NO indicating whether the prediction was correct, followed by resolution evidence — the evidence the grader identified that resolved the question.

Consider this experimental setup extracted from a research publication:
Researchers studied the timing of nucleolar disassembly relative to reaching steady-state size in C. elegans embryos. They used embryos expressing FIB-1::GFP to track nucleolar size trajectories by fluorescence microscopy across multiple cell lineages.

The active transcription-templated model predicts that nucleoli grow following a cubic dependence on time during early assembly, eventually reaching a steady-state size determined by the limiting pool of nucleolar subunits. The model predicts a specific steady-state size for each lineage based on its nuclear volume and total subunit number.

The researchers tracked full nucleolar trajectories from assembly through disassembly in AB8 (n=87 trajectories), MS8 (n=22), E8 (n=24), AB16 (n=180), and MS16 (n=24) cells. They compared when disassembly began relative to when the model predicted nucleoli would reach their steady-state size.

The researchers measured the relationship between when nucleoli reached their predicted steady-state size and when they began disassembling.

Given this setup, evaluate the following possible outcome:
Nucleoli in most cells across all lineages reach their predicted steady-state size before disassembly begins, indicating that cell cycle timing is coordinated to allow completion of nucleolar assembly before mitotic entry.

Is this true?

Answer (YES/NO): YES